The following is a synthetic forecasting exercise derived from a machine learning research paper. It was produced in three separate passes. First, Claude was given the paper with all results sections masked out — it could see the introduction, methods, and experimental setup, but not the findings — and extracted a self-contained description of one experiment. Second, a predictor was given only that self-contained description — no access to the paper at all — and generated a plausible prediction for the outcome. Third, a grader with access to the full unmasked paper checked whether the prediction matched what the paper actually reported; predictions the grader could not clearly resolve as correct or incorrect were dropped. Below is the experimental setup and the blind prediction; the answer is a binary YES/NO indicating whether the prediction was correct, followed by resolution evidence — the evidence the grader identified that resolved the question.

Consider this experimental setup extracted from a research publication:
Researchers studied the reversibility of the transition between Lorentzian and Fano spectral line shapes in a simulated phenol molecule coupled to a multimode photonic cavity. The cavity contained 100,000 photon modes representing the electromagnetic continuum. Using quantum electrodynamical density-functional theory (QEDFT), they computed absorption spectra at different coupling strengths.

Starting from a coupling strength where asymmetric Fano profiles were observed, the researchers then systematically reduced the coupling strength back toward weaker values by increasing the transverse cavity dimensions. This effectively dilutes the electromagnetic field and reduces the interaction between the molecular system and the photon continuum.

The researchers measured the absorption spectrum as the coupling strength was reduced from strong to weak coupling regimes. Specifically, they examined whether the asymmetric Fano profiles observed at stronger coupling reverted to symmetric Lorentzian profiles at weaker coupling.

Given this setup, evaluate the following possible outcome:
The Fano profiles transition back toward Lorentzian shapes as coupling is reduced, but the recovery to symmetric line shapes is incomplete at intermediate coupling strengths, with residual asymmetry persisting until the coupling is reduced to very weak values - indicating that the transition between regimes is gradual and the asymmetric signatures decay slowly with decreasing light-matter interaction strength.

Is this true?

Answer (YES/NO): YES